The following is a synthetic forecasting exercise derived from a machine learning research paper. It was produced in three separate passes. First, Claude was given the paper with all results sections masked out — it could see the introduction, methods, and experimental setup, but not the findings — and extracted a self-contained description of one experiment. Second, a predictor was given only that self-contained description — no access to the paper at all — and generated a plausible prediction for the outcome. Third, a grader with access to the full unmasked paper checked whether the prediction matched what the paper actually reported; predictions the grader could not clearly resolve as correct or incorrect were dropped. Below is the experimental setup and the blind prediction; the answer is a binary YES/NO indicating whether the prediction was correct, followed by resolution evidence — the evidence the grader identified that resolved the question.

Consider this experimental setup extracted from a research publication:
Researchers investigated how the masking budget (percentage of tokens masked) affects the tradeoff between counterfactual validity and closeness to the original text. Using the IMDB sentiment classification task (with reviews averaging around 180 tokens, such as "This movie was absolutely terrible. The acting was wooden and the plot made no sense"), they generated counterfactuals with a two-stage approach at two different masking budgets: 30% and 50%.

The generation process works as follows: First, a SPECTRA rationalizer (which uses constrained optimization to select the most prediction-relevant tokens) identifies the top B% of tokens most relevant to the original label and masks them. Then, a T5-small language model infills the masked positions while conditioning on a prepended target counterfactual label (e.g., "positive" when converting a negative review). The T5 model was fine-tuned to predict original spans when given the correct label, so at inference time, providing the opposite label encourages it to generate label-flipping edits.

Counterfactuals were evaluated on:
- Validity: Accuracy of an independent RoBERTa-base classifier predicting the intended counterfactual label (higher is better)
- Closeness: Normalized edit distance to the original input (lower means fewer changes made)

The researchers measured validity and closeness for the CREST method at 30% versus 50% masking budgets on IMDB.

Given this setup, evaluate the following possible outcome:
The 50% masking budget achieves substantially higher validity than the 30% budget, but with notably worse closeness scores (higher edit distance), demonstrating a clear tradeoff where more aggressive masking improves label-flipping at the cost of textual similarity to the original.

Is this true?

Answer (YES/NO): YES